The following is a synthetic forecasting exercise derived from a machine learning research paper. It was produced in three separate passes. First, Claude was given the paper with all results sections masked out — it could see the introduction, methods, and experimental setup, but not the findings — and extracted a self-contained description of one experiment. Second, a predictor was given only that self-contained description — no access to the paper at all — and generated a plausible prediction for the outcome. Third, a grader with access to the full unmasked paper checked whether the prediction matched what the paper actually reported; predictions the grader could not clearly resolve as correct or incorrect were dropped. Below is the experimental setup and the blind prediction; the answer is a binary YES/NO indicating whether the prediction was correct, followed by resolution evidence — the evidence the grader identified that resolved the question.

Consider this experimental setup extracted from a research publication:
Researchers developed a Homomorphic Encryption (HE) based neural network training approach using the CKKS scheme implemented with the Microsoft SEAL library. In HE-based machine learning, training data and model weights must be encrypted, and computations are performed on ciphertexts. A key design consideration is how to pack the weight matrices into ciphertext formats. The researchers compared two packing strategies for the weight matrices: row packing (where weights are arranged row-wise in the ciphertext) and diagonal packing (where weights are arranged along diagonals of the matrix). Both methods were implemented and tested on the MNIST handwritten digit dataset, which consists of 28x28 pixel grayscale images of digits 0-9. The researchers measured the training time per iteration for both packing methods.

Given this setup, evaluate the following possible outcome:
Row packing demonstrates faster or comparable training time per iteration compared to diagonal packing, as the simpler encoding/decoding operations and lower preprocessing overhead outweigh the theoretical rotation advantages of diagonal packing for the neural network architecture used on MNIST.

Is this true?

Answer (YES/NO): NO